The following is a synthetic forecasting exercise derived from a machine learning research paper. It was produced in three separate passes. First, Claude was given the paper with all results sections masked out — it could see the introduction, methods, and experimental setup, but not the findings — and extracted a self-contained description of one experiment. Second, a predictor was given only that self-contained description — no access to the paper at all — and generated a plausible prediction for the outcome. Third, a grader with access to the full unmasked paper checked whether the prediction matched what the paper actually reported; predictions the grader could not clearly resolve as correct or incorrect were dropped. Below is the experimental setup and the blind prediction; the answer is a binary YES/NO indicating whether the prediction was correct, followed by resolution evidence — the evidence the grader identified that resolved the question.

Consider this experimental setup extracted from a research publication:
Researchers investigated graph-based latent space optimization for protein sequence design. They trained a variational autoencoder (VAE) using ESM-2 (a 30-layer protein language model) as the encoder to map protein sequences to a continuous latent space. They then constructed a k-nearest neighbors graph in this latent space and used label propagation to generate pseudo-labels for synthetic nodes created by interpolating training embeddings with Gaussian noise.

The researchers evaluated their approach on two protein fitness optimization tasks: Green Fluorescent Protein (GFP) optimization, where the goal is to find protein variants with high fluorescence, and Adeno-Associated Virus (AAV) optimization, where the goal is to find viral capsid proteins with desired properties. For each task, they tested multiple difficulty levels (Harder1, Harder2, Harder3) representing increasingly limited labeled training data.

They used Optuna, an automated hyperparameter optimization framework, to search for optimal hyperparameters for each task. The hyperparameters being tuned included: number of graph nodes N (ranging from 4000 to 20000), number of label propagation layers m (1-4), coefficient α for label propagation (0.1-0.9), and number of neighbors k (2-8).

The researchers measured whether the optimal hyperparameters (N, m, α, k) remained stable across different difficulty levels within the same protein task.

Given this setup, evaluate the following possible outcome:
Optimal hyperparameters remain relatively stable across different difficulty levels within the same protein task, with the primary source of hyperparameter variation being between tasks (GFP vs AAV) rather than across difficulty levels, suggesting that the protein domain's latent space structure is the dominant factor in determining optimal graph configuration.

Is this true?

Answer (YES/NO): YES